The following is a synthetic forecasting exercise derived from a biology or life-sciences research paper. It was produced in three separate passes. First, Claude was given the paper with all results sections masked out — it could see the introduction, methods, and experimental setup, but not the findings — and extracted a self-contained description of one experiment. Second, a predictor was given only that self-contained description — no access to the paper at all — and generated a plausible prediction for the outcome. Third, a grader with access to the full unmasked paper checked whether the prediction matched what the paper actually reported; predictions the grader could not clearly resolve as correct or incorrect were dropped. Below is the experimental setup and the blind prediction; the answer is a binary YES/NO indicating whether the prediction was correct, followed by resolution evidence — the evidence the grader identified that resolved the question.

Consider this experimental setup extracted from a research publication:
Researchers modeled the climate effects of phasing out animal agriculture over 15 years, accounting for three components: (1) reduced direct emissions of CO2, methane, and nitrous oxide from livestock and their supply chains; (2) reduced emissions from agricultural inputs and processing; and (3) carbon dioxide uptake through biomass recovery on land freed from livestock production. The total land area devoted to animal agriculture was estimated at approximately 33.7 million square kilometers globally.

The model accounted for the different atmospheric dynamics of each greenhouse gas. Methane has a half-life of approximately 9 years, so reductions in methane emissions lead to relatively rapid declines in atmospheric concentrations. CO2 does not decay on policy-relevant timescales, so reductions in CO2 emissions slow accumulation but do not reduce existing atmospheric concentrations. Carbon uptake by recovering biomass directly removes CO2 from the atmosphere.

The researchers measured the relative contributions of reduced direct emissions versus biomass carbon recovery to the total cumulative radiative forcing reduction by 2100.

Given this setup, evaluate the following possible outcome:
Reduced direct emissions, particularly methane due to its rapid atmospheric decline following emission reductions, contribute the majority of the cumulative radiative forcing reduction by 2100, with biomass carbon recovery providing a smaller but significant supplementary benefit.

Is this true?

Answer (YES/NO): NO